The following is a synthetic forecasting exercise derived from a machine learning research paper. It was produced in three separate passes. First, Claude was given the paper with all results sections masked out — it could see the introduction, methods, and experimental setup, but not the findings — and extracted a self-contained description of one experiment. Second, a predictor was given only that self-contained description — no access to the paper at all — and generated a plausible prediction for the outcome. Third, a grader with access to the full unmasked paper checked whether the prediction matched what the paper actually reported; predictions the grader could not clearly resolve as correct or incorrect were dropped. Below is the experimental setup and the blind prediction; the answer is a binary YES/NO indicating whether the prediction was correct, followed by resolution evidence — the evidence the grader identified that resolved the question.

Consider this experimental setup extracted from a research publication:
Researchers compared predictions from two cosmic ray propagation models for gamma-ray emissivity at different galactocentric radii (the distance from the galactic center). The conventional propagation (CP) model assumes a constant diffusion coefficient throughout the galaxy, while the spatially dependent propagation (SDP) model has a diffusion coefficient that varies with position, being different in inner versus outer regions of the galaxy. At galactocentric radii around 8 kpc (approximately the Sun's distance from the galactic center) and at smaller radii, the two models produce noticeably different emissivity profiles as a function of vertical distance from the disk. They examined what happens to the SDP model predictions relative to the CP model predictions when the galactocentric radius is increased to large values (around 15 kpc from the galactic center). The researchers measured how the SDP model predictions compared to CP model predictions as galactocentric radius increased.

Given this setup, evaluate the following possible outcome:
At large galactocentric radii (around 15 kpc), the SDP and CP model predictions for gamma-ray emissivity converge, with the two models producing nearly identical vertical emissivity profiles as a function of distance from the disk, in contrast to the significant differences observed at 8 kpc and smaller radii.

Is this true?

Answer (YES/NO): YES